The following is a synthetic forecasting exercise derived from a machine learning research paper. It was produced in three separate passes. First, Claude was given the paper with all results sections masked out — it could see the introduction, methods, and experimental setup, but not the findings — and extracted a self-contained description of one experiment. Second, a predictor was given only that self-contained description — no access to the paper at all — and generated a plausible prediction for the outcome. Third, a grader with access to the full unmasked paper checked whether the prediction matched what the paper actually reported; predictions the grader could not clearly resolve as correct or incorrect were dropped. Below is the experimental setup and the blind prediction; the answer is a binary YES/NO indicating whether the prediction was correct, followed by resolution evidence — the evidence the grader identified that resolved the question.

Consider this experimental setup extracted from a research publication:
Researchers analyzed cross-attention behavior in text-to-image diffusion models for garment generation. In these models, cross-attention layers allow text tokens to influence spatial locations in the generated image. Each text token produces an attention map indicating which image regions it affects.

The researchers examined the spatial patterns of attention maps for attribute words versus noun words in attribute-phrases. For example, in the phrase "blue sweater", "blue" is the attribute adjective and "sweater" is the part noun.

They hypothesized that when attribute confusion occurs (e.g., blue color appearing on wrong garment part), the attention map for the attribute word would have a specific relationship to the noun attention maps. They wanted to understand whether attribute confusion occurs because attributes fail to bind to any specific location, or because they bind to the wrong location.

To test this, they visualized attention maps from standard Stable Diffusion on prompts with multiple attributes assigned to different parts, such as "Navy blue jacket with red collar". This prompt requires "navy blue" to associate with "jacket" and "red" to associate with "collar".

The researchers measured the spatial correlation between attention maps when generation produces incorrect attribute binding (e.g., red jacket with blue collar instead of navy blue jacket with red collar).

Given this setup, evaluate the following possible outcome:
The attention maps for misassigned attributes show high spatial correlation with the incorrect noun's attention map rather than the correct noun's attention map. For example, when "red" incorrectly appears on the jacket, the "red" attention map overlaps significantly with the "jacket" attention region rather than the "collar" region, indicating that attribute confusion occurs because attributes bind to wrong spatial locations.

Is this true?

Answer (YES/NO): YES